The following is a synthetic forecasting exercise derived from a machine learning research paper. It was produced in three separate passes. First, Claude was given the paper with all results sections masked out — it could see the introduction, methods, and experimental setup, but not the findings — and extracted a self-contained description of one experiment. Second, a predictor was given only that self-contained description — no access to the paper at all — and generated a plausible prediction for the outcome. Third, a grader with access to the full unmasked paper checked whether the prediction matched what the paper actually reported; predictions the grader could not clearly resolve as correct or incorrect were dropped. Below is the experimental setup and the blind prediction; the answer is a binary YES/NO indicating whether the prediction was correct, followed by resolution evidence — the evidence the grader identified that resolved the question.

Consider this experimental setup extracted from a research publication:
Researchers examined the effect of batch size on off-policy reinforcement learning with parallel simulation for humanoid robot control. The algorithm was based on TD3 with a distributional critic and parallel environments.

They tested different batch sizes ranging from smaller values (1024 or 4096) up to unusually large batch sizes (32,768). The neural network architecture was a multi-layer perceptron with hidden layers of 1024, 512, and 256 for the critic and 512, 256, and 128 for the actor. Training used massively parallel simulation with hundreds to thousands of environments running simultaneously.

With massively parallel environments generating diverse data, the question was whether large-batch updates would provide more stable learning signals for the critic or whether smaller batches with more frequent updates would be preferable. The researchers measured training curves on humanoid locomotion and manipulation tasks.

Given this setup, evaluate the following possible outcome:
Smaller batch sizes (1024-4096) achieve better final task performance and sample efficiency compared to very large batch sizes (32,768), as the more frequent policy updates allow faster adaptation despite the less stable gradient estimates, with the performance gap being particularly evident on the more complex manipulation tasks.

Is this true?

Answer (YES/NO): NO